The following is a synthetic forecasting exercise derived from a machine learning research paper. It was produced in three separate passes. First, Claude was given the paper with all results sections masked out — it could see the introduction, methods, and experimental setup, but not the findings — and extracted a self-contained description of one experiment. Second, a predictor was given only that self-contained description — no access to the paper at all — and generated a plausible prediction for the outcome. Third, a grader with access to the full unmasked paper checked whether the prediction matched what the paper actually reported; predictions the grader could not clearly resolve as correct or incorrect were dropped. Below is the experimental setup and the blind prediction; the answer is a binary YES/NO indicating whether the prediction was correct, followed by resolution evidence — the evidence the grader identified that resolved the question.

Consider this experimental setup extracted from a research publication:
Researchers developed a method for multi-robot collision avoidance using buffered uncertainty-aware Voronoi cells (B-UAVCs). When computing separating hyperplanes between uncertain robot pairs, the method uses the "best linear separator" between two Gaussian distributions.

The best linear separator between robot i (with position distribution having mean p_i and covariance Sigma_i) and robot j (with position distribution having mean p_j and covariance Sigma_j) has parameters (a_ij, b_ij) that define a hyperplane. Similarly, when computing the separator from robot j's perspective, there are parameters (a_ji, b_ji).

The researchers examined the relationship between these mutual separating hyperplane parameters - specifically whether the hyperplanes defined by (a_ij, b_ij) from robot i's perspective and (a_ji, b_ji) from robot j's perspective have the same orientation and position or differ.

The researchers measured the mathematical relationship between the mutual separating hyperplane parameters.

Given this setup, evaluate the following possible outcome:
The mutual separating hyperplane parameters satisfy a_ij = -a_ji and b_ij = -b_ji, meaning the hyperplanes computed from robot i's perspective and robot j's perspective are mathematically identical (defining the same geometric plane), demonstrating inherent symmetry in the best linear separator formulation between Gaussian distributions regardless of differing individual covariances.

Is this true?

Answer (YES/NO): YES